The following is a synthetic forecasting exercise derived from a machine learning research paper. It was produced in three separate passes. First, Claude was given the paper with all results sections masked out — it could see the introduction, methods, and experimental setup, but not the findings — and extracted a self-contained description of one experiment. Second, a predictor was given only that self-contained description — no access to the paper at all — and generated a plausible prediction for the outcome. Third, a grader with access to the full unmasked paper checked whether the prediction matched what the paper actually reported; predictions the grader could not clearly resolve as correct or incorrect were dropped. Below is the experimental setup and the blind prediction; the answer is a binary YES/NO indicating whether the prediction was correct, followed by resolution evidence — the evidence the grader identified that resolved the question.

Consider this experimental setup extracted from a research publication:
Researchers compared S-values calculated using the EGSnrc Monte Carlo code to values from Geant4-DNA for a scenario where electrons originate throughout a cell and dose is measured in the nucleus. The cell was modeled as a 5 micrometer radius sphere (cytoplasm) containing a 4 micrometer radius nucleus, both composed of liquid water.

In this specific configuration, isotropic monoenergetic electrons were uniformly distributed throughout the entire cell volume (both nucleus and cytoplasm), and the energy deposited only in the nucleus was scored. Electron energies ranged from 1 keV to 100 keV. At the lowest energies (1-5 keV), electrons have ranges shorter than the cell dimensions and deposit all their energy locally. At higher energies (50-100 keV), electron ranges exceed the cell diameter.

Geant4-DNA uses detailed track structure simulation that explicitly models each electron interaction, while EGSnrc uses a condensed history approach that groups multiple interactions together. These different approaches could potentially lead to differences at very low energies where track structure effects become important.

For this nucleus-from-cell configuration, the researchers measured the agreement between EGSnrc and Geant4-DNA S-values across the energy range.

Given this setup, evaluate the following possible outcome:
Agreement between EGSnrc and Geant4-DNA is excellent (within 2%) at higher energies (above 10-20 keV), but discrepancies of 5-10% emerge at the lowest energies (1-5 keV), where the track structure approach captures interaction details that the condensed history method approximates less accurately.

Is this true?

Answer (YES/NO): NO